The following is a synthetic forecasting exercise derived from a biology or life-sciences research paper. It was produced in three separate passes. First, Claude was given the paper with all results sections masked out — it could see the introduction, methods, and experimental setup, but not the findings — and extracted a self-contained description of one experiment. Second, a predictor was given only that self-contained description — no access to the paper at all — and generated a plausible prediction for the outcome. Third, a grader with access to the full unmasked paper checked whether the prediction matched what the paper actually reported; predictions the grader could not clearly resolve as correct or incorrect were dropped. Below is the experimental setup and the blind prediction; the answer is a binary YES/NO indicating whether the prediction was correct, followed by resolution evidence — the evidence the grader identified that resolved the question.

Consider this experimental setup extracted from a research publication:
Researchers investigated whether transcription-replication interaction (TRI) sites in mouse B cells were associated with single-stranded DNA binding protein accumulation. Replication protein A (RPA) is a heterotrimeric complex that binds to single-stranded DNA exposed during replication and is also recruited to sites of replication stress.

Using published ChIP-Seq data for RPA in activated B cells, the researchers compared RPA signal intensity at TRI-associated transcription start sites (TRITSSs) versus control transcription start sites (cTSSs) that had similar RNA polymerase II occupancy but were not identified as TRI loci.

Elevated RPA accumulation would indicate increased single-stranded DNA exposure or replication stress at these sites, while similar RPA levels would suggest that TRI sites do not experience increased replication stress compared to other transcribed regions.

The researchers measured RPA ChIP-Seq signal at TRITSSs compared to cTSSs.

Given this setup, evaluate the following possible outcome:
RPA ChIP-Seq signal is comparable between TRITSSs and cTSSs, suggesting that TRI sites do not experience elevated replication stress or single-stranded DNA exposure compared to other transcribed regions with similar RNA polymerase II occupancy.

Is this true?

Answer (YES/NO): NO